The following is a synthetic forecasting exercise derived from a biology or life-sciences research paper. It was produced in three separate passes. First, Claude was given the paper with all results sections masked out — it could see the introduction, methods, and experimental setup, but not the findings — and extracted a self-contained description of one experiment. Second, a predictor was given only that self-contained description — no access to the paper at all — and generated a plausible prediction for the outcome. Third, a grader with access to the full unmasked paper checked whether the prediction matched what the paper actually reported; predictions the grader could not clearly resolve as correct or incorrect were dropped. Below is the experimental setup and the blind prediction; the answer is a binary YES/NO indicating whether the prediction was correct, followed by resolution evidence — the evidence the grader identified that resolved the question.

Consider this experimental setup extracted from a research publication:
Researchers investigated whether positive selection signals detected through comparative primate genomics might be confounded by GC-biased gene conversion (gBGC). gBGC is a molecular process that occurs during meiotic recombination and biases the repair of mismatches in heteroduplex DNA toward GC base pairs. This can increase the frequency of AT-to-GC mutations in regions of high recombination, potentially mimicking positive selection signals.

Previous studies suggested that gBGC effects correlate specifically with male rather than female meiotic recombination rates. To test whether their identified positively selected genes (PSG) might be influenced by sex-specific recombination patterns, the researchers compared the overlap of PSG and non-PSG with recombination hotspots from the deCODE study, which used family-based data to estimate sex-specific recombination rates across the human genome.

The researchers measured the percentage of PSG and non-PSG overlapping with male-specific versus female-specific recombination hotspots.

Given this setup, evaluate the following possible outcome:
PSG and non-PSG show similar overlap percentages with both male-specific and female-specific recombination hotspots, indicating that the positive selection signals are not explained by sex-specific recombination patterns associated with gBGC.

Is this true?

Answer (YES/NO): YES